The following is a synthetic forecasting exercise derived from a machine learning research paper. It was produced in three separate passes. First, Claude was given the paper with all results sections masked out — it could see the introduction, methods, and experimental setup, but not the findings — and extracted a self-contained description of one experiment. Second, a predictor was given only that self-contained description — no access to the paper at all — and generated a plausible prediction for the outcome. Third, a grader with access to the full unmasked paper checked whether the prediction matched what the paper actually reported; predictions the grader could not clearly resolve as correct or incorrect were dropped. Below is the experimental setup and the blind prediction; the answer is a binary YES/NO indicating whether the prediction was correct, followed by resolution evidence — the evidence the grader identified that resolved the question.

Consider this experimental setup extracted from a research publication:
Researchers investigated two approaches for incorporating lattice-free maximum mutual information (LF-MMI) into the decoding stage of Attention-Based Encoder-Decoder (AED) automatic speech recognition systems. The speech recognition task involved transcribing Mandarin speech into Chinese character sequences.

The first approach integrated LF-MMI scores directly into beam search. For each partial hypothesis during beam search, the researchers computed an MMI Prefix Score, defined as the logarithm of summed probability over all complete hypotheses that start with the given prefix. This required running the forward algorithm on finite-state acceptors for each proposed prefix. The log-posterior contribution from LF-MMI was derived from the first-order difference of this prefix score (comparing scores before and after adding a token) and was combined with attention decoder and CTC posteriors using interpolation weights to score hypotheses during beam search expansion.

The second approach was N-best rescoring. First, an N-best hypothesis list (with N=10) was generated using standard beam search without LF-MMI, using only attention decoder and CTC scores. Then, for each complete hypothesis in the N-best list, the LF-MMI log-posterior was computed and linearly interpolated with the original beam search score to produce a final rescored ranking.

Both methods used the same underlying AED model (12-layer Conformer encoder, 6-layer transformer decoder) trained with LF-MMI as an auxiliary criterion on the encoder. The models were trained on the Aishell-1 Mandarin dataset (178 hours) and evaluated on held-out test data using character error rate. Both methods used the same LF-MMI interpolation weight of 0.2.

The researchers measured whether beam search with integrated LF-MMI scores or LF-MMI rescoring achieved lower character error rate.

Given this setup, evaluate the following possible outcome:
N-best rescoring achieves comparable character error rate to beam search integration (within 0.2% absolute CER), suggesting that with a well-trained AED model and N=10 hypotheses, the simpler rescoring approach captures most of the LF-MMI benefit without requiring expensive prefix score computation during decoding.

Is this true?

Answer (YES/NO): YES